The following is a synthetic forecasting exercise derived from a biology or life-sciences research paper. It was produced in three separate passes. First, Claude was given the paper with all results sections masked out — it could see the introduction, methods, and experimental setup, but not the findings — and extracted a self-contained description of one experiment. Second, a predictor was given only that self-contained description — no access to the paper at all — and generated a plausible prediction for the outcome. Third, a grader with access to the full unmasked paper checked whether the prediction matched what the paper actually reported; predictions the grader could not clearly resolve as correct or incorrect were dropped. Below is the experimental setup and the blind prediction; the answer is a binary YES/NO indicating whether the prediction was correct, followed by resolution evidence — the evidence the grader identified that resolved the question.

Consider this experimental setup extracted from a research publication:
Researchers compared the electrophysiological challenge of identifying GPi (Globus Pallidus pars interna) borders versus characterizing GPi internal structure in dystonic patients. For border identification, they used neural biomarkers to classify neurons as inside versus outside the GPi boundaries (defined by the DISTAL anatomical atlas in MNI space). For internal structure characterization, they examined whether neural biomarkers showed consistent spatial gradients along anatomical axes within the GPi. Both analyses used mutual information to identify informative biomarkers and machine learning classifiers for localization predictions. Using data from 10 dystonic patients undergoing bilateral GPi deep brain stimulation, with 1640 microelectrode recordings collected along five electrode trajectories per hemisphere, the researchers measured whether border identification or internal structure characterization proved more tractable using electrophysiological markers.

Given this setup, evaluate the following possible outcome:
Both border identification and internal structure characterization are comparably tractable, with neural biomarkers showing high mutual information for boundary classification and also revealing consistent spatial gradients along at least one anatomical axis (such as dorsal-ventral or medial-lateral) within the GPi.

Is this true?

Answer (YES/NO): NO